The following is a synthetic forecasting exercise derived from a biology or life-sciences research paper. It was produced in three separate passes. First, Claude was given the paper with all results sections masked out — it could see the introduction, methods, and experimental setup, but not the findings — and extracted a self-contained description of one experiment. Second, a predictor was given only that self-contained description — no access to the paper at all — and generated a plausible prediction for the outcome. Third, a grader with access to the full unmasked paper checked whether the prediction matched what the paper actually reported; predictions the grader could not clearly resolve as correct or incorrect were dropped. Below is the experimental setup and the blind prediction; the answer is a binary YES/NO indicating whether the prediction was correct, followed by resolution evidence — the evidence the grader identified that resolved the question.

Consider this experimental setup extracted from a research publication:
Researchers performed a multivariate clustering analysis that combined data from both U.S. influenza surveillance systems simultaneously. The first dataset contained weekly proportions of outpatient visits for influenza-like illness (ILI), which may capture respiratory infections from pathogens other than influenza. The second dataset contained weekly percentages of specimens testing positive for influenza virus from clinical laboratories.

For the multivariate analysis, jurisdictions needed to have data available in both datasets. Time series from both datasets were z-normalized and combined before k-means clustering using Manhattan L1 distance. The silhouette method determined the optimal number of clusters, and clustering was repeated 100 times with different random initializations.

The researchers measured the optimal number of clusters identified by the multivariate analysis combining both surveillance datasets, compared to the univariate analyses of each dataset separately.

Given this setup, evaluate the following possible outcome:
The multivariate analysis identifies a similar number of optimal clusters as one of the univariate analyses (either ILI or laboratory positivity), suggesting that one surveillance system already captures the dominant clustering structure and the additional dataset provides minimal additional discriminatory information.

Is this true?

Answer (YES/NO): YES